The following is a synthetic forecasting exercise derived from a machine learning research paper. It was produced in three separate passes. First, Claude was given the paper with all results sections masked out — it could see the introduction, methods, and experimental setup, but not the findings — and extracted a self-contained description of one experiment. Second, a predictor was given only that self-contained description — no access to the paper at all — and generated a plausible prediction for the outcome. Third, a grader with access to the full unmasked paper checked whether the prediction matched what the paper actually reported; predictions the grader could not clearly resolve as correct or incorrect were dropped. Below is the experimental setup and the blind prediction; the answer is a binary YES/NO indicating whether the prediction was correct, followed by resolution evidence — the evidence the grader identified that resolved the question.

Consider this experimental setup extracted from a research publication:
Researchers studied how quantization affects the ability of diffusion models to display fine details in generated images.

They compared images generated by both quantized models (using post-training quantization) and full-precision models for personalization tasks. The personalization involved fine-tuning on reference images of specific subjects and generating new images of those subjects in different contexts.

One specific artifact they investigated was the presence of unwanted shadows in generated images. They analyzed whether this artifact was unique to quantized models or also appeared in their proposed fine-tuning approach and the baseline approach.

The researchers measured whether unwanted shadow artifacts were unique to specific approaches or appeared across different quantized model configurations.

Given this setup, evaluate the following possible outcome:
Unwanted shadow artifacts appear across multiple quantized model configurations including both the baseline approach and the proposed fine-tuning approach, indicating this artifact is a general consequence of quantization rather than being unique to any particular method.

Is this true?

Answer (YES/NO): YES